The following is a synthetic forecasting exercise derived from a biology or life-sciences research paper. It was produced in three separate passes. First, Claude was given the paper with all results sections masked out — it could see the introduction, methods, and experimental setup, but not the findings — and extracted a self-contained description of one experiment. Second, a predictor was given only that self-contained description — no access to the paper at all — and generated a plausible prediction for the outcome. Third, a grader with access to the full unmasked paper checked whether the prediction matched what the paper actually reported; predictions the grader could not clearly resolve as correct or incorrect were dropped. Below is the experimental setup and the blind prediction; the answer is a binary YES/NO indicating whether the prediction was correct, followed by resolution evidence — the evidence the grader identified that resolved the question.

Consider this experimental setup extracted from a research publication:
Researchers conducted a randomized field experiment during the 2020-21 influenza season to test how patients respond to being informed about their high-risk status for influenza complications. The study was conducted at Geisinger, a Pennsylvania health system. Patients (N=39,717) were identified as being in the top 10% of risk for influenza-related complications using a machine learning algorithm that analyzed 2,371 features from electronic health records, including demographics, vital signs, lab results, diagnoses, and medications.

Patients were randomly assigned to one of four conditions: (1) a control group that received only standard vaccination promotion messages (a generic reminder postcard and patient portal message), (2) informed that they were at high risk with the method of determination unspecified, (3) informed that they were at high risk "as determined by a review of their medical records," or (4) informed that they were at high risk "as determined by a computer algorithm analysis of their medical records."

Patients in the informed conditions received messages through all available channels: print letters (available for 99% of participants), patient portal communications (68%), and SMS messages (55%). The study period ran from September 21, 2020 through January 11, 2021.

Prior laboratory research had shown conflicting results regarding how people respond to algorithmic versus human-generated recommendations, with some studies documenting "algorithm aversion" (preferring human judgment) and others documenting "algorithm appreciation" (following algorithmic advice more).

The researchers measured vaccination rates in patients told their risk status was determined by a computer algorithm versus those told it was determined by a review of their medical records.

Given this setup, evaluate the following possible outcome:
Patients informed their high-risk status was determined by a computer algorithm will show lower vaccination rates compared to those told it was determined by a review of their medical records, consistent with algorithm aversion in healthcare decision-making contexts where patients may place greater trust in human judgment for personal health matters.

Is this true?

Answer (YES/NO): NO